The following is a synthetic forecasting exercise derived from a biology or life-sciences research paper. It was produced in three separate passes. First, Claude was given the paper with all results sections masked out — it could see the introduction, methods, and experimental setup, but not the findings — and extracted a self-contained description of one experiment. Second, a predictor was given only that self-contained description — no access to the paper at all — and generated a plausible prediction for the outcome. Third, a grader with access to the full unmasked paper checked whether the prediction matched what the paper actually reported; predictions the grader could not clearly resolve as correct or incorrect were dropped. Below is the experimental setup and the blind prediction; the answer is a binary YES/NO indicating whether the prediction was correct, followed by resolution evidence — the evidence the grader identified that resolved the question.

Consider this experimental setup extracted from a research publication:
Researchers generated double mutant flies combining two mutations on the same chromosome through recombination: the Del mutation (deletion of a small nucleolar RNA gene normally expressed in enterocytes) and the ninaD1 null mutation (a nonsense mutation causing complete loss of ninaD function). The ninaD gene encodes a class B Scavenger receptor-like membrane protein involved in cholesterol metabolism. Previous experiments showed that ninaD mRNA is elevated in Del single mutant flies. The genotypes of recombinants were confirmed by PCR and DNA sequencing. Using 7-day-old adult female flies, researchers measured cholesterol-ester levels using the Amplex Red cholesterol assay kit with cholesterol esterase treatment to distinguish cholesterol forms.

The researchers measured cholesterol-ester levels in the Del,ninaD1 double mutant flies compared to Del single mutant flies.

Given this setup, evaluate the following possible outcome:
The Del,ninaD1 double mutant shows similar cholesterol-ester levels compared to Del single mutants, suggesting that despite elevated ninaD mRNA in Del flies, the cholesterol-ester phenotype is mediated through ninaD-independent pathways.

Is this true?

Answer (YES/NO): NO